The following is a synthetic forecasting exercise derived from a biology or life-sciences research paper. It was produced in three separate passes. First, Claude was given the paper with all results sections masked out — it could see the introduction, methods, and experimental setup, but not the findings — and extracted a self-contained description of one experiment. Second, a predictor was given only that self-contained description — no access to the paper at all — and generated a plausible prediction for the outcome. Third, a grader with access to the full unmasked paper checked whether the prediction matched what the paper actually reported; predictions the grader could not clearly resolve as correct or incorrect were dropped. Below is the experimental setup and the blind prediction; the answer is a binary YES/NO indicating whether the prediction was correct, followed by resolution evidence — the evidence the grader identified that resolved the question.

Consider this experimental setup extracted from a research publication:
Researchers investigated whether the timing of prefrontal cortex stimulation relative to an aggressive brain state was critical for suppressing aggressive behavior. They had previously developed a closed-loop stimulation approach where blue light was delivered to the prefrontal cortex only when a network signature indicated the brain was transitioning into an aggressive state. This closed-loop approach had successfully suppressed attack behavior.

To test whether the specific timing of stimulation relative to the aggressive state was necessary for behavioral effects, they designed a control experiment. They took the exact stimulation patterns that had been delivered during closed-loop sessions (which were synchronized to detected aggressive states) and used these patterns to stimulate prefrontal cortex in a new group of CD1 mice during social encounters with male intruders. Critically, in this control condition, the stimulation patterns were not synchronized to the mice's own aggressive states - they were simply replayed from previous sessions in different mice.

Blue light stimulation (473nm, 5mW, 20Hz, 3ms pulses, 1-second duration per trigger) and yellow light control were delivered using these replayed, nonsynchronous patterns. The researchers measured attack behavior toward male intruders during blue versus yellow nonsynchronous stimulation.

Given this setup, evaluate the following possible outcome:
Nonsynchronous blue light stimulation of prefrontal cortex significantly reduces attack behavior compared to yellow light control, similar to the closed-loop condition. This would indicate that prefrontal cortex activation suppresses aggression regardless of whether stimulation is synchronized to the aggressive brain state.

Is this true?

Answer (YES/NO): NO